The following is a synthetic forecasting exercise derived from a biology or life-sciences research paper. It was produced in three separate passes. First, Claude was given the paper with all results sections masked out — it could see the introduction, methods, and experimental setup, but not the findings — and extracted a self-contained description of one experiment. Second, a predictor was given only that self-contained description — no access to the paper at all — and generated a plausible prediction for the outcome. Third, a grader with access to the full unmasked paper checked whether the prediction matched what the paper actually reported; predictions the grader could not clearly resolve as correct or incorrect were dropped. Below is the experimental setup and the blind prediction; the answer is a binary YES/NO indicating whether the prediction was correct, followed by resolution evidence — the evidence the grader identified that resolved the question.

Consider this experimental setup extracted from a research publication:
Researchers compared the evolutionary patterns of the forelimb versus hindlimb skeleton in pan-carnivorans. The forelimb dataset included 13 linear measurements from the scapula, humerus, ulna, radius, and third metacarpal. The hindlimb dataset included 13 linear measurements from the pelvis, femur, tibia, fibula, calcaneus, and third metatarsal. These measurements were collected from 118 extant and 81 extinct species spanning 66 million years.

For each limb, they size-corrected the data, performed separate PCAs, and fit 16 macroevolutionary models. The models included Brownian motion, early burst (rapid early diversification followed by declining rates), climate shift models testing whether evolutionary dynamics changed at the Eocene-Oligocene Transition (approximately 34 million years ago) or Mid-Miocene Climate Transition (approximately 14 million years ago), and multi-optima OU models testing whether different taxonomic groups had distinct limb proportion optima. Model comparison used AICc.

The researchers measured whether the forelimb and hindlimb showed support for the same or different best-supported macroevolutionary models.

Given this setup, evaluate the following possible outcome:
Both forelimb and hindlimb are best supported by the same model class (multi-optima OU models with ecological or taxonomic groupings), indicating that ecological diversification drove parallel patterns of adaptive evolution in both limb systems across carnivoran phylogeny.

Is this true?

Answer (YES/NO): NO